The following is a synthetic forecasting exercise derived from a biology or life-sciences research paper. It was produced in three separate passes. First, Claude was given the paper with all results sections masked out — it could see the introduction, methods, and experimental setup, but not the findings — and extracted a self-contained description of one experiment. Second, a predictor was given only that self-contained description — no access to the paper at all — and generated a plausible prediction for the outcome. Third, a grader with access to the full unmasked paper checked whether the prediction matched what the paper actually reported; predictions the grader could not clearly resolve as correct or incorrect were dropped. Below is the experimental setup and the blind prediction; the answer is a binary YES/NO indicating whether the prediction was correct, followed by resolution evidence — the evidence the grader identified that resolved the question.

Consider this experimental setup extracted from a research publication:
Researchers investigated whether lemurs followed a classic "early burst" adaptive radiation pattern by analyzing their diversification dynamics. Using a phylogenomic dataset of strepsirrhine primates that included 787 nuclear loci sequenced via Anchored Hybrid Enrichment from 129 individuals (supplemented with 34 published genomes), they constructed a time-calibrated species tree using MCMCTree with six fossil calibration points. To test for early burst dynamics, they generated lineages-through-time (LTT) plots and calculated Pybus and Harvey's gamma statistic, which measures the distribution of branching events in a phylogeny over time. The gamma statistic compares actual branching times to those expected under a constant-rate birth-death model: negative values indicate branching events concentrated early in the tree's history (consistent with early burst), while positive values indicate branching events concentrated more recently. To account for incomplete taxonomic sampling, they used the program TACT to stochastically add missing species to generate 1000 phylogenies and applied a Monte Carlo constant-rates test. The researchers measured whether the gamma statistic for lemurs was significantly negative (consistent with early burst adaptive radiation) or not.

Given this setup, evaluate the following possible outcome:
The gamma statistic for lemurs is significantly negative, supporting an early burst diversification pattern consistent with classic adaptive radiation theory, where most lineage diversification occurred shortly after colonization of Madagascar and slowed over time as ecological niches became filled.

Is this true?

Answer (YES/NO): NO